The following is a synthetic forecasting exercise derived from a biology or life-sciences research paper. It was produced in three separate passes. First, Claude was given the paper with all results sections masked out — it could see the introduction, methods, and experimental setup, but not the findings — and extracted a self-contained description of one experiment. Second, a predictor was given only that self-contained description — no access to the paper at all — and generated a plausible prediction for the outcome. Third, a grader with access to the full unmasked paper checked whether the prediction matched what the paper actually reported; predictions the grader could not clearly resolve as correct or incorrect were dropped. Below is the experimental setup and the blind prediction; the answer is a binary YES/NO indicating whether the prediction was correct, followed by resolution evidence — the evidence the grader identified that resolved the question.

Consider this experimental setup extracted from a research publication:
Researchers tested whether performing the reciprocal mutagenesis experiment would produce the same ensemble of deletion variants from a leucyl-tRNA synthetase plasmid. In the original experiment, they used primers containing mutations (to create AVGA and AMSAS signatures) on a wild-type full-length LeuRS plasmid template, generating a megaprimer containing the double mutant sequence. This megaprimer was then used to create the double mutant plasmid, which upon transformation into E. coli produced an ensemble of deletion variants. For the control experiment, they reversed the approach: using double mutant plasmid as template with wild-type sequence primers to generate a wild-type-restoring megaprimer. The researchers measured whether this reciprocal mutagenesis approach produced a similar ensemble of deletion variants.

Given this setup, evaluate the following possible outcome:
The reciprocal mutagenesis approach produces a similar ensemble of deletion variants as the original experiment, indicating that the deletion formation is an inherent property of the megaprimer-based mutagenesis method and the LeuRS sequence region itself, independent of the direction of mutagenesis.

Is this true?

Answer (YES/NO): NO